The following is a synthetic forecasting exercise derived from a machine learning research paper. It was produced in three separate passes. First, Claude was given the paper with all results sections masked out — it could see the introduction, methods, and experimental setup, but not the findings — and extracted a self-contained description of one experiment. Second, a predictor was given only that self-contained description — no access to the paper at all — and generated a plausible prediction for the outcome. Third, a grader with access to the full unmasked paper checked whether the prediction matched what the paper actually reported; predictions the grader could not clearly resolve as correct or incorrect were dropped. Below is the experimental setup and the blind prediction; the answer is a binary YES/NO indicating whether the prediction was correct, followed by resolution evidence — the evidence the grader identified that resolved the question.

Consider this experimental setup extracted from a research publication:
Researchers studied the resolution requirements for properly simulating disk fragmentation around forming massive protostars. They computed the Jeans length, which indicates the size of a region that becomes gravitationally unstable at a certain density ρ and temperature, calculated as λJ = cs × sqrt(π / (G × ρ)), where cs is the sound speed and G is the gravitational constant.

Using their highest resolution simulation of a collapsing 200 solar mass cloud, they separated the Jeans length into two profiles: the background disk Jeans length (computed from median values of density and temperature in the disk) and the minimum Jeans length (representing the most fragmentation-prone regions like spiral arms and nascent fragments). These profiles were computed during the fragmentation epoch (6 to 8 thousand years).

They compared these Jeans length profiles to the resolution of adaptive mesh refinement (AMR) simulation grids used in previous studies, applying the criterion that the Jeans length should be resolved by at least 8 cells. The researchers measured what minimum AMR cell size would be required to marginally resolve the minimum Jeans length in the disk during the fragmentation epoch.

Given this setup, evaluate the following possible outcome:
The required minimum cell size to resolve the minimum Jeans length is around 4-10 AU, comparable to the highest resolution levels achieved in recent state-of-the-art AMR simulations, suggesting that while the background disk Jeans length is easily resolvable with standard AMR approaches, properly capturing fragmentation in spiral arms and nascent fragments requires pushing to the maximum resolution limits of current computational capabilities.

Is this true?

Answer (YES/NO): NO